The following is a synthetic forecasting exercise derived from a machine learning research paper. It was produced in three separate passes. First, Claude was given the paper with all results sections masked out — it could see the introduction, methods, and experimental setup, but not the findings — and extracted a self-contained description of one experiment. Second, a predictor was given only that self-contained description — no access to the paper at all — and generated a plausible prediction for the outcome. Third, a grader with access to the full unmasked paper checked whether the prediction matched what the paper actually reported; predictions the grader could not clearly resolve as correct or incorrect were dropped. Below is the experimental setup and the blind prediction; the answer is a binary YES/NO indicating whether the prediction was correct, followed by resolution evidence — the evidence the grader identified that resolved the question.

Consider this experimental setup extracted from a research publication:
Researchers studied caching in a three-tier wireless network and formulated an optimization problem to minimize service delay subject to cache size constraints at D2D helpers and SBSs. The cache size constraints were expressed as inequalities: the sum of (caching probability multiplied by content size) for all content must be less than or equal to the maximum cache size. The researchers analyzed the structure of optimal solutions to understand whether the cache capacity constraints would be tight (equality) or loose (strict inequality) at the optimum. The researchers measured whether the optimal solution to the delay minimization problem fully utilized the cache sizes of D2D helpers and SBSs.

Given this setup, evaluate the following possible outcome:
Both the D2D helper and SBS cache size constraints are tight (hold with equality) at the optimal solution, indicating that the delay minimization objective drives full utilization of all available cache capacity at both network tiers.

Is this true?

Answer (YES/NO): YES